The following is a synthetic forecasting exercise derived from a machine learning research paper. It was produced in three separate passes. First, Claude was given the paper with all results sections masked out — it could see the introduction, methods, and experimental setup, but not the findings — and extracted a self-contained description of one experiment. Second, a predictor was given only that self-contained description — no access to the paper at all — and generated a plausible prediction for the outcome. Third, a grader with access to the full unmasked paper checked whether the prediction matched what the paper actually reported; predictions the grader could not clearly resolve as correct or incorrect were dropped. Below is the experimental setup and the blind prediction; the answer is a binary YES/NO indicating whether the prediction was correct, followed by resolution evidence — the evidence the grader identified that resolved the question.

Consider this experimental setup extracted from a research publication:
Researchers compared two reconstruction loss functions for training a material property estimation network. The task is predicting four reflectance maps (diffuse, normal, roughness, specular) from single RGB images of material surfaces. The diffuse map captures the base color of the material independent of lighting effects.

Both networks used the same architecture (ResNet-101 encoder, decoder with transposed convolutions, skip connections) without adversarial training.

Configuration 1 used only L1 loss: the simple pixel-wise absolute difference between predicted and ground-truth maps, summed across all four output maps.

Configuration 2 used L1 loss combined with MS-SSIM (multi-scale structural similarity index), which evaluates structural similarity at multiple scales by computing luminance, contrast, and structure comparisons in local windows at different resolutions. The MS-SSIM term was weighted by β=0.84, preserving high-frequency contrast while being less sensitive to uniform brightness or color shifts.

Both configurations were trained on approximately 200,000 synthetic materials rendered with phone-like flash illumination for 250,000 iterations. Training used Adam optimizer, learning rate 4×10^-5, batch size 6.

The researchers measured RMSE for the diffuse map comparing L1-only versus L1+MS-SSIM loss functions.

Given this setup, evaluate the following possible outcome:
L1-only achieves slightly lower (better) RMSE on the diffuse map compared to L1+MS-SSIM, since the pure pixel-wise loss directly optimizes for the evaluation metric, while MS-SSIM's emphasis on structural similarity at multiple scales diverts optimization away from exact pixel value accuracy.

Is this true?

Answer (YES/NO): NO